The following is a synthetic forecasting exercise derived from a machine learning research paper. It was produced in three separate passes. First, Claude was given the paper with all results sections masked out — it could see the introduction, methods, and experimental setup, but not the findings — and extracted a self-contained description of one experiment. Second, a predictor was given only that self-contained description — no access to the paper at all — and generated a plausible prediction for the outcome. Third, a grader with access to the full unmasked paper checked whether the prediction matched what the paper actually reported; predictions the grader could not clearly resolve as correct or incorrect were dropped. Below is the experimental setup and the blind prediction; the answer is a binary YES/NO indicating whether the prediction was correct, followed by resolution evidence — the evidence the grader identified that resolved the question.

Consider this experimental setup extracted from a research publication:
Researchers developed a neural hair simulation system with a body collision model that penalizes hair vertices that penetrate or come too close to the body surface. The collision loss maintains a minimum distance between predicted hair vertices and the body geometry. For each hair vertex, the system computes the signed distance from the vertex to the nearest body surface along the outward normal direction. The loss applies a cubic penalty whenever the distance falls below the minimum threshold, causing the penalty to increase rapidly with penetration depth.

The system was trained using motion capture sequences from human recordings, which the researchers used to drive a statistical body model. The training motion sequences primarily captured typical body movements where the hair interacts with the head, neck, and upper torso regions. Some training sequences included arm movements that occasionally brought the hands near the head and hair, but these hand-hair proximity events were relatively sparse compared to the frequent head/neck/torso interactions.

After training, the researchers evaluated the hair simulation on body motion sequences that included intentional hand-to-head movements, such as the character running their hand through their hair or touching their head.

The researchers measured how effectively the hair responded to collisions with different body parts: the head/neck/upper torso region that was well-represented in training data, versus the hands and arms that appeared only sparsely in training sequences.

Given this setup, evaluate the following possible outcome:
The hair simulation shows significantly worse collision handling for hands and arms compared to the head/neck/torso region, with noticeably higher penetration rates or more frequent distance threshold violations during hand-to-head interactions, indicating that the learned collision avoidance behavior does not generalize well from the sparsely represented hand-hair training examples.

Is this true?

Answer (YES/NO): YES